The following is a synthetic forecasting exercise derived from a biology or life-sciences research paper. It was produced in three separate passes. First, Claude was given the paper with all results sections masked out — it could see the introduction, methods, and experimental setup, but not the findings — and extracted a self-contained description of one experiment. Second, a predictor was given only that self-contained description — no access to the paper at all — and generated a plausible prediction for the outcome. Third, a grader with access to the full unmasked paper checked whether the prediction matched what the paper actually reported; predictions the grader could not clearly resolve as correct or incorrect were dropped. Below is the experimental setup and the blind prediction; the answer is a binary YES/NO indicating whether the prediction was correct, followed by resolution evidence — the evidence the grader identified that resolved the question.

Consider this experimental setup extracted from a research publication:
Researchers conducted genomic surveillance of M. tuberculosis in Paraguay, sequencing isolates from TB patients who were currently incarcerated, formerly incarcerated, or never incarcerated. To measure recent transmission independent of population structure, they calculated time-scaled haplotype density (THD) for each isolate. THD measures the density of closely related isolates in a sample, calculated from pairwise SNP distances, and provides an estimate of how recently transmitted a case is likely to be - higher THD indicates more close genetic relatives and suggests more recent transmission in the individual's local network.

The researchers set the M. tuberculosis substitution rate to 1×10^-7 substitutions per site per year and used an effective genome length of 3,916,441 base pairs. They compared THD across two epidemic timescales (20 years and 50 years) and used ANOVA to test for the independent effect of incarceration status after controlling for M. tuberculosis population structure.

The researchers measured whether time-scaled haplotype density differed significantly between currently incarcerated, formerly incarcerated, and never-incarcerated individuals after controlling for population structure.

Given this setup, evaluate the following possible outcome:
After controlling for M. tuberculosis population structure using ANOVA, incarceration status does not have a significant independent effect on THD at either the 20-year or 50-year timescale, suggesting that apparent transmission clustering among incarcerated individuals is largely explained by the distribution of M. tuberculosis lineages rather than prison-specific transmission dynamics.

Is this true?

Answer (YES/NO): NO